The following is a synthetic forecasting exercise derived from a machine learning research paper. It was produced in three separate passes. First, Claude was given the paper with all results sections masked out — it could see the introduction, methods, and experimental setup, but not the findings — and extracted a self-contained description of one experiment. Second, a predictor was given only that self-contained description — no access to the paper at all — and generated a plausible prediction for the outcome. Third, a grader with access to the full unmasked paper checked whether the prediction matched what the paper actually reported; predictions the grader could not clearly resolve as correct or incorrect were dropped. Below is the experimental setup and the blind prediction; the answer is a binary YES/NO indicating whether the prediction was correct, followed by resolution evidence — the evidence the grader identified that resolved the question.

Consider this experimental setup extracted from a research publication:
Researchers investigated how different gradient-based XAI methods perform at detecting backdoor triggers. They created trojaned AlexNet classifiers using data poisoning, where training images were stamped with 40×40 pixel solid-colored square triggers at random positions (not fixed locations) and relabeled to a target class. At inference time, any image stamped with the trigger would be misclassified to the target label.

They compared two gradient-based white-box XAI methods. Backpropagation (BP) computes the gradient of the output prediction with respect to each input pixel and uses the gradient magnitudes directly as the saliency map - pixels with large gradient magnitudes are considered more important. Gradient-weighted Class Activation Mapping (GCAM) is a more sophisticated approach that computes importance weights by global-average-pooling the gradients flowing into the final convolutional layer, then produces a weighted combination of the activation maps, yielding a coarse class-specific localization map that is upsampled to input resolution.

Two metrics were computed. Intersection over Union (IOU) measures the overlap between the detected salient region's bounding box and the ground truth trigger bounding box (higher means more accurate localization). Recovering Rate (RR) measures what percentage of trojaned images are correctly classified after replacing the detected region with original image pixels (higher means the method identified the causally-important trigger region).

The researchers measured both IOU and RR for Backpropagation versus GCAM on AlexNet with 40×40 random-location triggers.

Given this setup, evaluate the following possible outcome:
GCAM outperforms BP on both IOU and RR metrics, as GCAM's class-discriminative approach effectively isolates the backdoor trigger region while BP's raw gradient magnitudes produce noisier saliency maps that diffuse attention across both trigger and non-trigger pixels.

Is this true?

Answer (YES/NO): NO